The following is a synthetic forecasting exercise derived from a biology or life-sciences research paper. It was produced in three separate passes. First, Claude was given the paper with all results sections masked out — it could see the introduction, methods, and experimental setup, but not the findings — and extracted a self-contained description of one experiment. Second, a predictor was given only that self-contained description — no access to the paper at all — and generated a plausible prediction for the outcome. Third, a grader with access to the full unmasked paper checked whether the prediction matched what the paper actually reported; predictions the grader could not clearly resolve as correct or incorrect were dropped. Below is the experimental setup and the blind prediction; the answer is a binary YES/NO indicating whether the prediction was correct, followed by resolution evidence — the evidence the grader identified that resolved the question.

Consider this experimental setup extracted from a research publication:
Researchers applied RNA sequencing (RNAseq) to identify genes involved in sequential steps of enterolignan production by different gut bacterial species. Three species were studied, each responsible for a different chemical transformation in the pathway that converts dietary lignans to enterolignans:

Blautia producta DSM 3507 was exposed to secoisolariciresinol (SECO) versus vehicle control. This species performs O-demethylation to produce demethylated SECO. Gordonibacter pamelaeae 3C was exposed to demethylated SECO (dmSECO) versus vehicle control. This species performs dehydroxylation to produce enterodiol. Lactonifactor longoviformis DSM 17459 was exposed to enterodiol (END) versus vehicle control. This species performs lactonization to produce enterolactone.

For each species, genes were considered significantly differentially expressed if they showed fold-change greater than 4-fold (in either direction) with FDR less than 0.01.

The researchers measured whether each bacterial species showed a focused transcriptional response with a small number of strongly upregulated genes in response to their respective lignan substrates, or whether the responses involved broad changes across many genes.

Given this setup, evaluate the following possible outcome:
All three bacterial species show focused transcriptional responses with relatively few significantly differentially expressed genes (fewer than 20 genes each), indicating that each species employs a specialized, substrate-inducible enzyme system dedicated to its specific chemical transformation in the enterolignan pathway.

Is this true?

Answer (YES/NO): YES